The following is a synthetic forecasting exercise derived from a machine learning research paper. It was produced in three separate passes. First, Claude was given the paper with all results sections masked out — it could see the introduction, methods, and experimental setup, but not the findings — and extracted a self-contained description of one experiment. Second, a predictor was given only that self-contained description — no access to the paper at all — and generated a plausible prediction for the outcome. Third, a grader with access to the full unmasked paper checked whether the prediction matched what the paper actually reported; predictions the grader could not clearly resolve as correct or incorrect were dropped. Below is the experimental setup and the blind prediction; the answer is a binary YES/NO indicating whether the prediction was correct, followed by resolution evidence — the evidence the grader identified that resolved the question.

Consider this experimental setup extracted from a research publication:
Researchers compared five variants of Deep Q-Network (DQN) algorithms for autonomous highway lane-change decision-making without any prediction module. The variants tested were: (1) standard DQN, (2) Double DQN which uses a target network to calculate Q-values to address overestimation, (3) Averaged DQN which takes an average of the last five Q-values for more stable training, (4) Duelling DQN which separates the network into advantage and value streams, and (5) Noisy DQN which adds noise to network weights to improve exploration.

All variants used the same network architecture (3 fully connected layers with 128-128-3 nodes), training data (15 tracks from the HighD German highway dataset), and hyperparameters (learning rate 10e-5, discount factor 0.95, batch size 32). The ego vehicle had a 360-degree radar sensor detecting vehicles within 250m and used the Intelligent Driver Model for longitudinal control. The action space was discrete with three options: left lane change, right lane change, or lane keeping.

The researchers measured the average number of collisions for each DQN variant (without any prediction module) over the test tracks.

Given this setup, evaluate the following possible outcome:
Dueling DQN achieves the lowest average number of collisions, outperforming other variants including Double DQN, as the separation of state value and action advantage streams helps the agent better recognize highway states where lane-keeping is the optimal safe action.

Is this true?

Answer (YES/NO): NO